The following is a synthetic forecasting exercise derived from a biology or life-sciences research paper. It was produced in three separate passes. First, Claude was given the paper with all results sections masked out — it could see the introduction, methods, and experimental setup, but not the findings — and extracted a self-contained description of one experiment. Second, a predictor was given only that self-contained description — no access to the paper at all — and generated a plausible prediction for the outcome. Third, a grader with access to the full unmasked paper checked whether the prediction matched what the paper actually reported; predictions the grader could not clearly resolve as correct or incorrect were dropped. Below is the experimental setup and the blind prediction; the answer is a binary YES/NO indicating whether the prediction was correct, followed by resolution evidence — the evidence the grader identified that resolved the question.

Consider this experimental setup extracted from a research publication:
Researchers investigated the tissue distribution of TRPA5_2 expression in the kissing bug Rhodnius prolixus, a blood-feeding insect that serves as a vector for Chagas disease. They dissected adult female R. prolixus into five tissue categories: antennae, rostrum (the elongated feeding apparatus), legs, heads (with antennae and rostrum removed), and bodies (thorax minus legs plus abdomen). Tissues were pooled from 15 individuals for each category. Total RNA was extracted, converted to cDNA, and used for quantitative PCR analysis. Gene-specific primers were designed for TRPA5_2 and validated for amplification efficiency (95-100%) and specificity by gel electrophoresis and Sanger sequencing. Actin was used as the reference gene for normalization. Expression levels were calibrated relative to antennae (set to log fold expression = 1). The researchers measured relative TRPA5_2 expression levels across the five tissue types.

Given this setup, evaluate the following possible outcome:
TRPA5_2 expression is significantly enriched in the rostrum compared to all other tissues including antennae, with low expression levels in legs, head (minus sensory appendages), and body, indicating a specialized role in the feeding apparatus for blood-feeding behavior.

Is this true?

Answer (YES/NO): NO